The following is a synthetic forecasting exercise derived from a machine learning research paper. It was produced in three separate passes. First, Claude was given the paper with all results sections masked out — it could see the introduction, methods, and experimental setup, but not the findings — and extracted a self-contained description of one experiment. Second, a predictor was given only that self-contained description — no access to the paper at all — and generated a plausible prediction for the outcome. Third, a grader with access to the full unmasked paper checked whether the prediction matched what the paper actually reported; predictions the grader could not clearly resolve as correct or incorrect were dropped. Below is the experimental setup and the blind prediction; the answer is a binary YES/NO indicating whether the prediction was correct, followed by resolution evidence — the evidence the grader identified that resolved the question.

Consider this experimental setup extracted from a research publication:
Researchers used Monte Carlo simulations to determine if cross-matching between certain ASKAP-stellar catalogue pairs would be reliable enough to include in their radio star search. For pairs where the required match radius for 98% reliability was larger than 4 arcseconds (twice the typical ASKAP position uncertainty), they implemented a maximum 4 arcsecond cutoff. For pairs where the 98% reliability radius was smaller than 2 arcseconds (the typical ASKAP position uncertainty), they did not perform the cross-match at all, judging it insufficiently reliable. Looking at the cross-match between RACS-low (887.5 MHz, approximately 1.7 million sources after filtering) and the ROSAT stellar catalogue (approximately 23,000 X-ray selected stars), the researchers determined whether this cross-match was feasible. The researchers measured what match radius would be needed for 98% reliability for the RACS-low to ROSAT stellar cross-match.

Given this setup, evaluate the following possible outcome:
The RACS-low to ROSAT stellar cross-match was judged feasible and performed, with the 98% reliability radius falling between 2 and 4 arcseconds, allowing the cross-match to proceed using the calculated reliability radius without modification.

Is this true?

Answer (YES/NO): NO